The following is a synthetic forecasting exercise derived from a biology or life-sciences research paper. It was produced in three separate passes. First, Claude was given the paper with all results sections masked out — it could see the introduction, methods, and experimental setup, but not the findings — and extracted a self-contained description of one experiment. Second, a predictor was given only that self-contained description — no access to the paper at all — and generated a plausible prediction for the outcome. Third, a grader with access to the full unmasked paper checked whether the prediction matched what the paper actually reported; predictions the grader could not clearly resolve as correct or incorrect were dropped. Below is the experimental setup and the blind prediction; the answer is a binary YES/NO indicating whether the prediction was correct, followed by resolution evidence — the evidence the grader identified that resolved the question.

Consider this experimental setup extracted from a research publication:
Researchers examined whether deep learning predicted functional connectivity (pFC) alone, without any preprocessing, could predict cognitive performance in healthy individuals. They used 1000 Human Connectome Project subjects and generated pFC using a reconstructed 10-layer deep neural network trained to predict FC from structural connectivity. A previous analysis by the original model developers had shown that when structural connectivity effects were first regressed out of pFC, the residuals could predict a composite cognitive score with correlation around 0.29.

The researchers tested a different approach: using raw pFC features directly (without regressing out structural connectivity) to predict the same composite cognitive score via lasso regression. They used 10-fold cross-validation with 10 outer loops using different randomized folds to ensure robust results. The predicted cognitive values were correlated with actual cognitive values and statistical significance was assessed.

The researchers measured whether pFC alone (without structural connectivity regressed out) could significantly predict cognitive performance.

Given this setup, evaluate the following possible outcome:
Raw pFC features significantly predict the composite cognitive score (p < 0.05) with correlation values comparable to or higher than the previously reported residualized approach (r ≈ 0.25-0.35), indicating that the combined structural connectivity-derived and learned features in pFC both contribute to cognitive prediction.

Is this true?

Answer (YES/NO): NO